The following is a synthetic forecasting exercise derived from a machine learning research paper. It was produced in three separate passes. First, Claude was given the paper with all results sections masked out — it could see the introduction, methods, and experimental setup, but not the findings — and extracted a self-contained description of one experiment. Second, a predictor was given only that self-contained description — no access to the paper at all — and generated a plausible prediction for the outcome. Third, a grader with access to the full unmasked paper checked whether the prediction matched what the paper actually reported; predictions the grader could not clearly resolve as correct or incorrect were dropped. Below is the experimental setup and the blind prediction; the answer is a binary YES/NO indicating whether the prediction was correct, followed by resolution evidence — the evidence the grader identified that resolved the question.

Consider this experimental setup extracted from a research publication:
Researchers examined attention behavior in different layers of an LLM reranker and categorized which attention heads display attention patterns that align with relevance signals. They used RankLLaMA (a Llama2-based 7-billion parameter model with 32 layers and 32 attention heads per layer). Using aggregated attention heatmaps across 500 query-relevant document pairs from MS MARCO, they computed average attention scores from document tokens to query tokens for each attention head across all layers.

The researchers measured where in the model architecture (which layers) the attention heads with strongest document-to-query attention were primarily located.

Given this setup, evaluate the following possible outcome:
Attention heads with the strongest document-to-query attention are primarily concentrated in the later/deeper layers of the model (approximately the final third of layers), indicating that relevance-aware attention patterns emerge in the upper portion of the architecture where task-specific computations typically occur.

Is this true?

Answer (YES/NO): NO